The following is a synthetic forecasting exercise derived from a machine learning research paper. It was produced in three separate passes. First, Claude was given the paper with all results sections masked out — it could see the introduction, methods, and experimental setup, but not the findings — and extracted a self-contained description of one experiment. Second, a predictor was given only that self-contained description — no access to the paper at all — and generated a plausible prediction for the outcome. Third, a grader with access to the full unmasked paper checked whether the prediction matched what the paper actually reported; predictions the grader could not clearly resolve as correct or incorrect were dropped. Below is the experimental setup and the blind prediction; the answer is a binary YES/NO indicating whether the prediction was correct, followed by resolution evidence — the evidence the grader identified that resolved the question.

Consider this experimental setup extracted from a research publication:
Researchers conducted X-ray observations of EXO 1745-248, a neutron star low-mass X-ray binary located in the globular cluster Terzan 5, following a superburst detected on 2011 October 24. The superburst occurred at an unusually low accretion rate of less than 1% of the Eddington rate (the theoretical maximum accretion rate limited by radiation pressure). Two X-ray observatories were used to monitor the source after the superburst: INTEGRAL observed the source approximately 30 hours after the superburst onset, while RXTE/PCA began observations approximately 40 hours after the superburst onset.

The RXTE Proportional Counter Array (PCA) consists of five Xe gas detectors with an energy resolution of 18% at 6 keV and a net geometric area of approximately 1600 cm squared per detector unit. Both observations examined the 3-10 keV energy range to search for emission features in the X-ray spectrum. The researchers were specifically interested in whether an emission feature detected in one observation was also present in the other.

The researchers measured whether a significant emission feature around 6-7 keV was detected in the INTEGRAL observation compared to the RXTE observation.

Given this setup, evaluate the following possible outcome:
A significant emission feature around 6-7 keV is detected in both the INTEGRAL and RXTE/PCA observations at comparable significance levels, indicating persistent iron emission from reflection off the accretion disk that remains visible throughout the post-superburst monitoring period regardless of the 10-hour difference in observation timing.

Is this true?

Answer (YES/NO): NO